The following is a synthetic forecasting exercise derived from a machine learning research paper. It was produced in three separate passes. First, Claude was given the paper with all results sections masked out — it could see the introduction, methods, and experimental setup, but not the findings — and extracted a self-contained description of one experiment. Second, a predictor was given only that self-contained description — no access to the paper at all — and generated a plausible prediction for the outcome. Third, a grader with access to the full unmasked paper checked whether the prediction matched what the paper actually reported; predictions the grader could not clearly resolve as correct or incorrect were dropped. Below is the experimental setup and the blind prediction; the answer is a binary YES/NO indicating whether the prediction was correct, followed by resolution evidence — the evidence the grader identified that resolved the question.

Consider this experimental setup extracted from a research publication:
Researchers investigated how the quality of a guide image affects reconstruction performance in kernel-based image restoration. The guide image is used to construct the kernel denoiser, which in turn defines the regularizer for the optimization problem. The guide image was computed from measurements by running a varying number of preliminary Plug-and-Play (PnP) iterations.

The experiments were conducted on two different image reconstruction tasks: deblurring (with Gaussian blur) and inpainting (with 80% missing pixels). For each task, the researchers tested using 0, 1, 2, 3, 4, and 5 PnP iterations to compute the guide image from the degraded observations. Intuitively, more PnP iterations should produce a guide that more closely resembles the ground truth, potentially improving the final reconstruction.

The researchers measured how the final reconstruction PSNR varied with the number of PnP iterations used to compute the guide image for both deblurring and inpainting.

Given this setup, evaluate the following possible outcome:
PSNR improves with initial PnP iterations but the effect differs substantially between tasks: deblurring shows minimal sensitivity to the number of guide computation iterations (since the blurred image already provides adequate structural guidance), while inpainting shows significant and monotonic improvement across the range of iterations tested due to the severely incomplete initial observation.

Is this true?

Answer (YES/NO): NO